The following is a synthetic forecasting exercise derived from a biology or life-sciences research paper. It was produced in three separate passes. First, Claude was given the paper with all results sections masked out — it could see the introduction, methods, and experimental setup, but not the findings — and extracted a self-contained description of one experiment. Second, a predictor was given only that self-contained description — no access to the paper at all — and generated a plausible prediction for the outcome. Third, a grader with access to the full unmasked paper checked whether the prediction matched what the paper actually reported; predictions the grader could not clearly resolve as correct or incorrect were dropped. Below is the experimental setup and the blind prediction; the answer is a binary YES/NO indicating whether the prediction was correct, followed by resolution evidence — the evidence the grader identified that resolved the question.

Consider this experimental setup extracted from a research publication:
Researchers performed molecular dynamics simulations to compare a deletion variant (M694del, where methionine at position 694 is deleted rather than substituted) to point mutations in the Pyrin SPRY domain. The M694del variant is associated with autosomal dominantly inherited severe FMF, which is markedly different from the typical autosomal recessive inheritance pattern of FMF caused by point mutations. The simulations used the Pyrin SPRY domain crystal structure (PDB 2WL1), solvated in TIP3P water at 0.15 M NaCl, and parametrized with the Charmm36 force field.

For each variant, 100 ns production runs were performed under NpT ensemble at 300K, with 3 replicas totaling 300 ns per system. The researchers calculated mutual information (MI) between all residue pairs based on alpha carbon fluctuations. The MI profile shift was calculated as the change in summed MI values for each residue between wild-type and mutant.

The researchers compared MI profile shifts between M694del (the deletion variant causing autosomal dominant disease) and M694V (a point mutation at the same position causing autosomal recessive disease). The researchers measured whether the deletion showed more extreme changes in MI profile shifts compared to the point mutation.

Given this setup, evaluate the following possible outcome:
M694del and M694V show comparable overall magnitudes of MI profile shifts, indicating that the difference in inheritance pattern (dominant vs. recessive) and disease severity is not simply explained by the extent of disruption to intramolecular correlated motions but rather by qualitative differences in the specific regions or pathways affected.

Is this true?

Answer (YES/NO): NO